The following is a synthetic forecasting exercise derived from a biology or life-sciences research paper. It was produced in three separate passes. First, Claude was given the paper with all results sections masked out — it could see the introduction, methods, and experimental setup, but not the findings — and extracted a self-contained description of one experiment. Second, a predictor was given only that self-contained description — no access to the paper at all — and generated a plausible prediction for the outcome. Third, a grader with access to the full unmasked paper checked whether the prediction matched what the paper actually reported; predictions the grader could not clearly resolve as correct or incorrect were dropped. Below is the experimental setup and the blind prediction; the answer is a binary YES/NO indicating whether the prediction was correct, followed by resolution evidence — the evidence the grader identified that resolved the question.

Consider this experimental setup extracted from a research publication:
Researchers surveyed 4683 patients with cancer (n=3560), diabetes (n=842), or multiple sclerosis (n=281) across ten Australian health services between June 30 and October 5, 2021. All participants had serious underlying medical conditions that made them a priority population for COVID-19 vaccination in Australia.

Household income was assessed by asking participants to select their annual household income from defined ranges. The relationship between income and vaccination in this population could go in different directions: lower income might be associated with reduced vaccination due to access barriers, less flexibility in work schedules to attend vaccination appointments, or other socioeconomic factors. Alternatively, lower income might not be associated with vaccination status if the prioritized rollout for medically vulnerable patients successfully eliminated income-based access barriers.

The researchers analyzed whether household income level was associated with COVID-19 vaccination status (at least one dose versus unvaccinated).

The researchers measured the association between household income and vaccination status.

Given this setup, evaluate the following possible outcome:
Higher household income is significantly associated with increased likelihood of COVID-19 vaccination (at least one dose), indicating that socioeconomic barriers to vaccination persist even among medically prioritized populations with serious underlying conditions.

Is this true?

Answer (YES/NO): YES